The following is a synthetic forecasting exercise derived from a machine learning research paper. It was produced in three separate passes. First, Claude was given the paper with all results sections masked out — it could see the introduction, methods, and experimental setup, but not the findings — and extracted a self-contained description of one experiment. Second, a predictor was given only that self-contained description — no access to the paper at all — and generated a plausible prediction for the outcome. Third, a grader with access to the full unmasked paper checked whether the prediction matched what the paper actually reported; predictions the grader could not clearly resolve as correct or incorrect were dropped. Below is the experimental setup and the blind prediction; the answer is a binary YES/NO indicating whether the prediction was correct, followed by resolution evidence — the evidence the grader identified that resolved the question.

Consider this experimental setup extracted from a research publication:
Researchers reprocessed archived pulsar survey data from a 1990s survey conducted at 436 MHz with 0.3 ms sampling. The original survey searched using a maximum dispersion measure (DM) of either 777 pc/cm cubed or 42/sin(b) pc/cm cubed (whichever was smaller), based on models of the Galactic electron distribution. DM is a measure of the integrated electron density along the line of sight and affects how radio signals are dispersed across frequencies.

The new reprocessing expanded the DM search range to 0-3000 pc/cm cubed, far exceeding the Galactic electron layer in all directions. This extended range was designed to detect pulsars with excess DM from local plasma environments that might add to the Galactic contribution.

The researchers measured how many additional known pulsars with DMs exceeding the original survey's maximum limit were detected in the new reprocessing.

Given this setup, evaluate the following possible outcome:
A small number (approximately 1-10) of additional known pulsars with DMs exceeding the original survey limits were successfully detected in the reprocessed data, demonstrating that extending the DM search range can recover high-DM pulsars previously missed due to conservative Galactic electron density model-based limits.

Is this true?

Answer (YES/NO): YES